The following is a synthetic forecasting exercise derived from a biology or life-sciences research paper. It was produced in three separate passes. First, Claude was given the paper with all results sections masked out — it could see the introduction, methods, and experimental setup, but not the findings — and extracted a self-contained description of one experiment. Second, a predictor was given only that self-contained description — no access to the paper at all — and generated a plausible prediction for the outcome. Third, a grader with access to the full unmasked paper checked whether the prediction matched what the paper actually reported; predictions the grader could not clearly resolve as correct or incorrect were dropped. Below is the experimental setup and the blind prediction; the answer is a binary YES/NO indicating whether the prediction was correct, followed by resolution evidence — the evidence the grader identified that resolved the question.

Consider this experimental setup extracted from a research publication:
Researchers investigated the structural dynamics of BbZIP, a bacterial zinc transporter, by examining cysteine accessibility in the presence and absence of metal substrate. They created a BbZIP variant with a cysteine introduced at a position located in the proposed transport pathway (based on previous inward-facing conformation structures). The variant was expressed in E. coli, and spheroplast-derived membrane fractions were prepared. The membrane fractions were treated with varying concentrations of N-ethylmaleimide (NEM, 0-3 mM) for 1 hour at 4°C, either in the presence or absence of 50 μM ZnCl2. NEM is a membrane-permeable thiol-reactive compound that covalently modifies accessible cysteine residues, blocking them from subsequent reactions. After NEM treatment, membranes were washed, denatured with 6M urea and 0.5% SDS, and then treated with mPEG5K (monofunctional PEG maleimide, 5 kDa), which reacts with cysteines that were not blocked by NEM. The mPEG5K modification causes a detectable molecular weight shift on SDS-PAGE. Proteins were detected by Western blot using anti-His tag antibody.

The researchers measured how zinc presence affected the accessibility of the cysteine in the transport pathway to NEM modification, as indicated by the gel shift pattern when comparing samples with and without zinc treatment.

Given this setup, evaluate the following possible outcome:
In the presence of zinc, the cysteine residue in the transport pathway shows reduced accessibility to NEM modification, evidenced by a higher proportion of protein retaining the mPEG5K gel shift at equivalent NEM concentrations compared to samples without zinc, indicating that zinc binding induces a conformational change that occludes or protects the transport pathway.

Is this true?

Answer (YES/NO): YES